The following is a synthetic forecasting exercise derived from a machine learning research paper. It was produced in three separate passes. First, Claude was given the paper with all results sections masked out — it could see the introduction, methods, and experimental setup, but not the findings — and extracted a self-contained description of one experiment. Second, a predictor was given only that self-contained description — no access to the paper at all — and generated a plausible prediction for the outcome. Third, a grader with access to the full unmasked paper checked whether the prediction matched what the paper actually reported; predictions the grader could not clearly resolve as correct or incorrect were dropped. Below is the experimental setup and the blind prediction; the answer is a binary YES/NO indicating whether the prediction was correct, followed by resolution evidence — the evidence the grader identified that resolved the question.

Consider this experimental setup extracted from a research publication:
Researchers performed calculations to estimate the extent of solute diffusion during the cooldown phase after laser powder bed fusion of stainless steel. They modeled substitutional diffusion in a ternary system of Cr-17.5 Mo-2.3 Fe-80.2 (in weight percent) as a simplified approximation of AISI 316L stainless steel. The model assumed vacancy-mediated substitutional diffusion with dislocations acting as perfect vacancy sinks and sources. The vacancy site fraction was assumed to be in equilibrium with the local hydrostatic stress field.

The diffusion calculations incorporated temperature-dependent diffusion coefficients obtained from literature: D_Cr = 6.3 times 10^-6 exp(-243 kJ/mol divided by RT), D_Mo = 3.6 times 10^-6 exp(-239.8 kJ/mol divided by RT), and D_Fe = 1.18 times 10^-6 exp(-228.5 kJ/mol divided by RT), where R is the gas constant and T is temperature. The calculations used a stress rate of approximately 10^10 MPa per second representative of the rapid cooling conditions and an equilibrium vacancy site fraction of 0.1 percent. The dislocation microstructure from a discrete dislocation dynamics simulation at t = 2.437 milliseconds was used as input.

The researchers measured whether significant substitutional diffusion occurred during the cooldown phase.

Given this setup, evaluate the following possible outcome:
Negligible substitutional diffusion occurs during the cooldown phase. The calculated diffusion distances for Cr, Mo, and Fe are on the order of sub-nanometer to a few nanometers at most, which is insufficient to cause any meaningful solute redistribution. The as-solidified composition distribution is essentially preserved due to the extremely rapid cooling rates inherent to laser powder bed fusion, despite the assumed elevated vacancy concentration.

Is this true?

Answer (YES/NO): YES